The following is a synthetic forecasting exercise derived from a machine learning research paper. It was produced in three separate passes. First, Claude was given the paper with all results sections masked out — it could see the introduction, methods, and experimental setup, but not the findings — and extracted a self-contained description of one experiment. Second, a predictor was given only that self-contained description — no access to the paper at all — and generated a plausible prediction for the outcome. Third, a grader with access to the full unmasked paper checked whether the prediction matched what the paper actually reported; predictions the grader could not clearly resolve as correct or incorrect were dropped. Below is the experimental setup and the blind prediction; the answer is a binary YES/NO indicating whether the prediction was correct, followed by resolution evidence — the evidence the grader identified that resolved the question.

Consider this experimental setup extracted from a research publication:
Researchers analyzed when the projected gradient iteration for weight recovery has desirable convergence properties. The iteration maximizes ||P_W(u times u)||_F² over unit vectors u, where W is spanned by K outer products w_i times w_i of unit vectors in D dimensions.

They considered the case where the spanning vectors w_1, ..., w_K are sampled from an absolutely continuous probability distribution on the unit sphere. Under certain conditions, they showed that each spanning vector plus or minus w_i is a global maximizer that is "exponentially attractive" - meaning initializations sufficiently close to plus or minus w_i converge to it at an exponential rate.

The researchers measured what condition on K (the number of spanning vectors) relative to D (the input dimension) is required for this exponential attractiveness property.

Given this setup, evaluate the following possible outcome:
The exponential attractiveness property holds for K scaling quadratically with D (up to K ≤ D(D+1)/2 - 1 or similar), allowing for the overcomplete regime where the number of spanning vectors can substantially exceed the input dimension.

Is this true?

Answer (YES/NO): YES